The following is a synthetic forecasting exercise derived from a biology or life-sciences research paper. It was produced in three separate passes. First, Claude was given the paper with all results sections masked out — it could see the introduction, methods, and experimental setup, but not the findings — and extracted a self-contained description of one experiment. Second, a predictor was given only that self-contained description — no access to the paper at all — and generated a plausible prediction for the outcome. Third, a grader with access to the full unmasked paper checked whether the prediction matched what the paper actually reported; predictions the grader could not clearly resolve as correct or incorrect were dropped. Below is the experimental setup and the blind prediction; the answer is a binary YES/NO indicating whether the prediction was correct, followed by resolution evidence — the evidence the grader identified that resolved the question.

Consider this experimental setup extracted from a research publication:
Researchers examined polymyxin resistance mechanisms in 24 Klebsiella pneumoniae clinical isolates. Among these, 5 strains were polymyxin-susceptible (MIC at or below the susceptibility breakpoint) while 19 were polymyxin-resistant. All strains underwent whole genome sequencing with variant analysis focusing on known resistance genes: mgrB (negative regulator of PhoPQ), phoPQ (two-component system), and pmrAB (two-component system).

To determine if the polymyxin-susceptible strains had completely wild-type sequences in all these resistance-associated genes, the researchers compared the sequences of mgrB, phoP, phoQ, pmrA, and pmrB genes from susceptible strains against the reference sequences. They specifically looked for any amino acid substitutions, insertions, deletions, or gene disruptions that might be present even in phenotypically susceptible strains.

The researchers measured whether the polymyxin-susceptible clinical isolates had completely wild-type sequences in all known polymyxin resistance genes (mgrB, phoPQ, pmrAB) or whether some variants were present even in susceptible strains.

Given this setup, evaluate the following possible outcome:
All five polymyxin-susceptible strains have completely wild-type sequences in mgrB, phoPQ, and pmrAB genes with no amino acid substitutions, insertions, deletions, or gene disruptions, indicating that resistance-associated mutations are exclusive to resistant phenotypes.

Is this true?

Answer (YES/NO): NO